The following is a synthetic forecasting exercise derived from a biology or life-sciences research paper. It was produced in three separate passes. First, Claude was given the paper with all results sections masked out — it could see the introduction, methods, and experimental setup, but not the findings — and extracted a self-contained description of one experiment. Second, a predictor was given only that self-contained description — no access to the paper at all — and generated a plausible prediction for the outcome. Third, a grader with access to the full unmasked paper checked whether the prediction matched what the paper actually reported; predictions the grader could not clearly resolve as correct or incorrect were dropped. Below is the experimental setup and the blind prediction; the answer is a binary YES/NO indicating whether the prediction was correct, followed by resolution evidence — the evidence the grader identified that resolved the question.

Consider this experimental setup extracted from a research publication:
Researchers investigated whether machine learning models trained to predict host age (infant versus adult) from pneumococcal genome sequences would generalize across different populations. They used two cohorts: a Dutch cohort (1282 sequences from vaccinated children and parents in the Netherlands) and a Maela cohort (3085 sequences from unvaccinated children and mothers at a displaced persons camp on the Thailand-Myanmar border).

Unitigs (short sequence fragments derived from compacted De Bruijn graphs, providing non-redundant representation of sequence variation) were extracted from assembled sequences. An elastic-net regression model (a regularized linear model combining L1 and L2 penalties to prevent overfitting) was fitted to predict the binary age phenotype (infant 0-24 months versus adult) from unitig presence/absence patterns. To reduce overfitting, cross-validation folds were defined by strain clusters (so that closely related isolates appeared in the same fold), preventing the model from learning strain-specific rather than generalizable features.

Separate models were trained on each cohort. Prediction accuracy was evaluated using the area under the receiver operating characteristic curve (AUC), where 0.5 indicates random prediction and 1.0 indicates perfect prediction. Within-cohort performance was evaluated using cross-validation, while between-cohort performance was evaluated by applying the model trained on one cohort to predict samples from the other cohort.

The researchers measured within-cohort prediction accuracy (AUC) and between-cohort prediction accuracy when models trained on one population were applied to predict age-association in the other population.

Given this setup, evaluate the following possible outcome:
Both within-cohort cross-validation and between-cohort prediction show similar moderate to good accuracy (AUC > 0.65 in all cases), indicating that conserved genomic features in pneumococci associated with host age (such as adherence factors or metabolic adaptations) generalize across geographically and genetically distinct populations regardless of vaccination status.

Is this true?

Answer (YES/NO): NO